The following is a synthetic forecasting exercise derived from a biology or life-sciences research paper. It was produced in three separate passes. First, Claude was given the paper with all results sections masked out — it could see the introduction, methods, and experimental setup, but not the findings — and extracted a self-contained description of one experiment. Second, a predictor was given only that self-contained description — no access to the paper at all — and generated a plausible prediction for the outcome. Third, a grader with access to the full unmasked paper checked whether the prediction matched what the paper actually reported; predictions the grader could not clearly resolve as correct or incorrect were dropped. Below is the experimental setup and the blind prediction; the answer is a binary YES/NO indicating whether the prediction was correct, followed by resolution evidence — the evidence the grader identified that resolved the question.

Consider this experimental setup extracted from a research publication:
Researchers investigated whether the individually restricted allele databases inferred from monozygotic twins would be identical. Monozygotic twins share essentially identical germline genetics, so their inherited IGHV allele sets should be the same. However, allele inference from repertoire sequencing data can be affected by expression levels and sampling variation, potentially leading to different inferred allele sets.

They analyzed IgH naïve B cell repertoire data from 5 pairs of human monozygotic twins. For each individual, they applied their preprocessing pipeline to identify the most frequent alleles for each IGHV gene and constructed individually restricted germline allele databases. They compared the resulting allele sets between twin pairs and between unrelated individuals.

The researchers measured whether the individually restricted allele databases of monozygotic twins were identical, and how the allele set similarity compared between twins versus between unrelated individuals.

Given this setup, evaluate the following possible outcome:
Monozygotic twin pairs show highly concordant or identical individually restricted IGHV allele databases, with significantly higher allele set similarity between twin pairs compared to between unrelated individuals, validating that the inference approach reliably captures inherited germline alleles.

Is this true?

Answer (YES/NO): NO